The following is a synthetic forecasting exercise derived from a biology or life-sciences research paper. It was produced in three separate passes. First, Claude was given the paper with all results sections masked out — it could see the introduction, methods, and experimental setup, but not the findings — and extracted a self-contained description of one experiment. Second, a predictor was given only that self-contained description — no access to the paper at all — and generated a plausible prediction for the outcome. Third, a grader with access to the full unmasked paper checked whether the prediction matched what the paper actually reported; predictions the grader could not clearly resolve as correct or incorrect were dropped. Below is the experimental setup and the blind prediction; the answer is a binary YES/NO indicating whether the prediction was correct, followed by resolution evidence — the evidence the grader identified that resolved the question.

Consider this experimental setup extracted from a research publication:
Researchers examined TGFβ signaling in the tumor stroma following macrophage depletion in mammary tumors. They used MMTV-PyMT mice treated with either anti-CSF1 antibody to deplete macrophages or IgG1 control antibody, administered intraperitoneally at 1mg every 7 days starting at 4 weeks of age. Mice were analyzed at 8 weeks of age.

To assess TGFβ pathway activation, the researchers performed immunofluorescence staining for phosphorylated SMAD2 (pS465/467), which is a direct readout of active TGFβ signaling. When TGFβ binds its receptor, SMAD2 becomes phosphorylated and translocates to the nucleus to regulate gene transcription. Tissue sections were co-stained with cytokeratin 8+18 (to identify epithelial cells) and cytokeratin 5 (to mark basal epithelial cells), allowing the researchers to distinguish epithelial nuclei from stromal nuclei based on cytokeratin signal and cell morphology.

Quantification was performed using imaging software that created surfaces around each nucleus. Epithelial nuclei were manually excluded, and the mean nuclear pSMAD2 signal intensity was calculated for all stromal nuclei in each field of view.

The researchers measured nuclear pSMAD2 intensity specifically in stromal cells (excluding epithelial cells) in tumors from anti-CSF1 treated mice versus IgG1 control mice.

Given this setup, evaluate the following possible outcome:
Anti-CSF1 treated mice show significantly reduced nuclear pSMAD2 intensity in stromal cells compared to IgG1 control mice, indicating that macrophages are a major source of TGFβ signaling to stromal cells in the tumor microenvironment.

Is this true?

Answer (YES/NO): NO